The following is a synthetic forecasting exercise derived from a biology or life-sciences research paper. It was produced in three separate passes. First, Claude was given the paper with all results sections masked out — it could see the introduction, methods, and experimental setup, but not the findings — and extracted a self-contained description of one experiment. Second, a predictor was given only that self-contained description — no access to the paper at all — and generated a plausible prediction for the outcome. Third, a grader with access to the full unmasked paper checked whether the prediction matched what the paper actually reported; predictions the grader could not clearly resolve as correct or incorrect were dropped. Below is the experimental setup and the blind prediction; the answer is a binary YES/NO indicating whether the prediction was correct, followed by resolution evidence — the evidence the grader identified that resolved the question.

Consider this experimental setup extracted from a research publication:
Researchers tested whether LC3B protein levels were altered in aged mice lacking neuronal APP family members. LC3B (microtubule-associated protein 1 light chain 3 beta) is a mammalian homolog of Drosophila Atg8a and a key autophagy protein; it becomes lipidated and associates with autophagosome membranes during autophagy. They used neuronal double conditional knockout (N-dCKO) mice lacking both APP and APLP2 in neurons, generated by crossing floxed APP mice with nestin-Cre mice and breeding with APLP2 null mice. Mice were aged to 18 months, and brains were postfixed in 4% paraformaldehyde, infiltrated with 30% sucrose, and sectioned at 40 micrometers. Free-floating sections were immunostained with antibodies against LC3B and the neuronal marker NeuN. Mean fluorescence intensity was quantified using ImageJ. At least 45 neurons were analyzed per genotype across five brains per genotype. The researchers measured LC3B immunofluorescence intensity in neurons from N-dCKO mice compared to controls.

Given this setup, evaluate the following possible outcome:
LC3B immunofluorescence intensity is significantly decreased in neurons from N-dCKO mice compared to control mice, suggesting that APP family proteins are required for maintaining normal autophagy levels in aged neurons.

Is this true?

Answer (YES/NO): NO